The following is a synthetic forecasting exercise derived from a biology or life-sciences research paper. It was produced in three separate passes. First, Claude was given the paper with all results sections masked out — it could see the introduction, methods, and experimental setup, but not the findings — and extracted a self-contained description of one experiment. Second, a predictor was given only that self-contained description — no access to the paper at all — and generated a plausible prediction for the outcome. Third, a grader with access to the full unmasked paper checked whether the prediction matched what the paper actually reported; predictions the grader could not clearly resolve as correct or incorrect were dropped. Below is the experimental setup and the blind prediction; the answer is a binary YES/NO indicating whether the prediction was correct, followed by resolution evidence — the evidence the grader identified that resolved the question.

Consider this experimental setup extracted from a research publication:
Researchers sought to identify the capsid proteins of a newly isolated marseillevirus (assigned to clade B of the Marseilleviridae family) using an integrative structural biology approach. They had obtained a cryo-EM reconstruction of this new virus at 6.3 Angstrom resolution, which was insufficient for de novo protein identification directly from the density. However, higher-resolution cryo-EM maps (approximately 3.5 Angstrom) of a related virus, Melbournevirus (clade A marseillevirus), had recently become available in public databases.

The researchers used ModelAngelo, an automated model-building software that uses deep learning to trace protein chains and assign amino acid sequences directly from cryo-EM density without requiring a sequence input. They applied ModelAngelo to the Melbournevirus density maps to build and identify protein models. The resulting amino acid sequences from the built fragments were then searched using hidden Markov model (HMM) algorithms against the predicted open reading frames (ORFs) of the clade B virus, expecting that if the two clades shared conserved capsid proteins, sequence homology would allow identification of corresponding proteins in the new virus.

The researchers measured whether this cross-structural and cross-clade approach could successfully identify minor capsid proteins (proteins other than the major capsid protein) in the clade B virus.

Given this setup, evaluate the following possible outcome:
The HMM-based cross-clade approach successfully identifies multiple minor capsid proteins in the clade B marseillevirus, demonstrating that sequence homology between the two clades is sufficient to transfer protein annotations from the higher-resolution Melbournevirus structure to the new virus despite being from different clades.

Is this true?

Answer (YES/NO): YES